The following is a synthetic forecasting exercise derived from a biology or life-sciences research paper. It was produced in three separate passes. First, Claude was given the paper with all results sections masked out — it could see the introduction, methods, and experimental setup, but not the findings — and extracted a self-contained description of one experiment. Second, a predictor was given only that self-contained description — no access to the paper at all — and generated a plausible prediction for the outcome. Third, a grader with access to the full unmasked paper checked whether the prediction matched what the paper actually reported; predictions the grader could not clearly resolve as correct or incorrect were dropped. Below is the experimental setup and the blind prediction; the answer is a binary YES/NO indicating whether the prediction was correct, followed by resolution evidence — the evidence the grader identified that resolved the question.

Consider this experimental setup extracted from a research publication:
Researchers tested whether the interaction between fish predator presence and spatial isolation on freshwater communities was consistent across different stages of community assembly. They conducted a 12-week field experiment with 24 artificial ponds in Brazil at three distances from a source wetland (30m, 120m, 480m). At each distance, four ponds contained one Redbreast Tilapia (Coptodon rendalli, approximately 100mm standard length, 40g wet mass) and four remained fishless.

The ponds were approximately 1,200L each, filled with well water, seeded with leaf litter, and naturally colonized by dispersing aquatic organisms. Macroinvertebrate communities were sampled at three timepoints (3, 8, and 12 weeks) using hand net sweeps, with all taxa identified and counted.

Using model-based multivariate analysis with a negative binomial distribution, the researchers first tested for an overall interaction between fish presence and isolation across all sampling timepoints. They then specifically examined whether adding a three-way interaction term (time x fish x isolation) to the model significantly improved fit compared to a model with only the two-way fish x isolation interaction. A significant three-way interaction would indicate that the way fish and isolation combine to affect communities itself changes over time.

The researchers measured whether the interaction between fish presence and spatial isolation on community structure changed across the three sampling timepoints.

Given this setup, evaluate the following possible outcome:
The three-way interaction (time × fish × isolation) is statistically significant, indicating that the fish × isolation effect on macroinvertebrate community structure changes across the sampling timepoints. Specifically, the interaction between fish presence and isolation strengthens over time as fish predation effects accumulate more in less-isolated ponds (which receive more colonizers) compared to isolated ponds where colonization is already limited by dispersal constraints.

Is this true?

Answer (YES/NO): NO